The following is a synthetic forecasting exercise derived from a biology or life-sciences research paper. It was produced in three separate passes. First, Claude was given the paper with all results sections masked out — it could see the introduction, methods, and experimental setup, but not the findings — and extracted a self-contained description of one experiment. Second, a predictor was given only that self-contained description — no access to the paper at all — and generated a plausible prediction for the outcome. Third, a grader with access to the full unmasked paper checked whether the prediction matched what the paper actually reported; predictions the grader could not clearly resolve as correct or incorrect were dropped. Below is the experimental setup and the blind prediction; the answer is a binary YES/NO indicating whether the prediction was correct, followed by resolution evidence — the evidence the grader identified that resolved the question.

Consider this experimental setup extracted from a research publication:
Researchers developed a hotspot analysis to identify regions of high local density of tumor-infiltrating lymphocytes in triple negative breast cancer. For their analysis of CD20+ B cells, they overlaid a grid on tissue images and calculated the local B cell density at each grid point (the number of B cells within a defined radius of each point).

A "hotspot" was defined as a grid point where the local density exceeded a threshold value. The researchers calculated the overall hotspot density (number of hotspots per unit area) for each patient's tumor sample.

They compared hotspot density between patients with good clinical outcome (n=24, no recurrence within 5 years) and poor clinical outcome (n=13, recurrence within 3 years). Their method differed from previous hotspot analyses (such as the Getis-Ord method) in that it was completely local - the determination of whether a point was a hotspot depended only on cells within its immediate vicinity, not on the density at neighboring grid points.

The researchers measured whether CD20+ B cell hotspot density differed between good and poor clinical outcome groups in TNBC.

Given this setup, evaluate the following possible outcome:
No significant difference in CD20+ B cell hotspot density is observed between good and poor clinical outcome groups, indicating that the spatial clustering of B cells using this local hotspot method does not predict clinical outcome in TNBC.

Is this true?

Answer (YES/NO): NO